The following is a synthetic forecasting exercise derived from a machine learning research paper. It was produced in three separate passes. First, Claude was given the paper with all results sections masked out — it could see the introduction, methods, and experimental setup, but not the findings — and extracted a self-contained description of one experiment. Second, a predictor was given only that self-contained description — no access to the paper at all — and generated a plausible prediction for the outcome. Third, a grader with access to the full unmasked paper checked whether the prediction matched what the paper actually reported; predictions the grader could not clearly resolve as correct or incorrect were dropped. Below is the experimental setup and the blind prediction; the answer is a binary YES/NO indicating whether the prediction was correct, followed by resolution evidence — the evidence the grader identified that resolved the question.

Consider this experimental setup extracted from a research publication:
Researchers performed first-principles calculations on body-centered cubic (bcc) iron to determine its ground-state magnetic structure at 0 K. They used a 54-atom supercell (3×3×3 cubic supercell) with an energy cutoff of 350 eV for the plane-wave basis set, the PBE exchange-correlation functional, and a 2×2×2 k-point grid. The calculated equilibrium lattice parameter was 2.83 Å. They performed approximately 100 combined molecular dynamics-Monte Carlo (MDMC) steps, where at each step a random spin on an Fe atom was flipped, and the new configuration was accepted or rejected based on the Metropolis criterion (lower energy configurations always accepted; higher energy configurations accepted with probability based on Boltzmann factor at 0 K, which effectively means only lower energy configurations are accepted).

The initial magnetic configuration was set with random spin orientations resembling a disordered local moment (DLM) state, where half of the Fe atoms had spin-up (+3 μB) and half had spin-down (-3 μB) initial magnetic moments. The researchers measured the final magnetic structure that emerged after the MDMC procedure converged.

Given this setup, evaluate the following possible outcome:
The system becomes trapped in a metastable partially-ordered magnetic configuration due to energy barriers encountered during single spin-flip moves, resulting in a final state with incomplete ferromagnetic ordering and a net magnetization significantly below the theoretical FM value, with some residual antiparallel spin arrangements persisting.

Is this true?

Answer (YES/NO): NO